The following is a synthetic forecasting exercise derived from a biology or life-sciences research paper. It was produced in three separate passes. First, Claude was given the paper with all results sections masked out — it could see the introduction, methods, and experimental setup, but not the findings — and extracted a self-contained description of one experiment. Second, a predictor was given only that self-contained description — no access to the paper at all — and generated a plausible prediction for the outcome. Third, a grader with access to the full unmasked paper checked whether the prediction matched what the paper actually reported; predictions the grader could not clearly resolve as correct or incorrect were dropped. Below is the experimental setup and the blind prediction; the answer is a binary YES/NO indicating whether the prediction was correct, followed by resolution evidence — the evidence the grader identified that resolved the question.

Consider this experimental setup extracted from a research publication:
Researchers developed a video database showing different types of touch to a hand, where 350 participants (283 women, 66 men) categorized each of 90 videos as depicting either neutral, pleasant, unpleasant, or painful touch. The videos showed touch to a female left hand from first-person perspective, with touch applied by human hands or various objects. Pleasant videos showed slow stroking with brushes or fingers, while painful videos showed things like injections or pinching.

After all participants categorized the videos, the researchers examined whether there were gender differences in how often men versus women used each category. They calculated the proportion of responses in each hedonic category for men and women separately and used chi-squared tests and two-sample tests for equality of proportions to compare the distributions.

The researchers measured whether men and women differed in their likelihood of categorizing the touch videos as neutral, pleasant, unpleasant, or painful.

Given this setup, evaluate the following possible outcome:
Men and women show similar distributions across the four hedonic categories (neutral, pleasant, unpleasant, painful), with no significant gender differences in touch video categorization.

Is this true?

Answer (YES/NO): NO